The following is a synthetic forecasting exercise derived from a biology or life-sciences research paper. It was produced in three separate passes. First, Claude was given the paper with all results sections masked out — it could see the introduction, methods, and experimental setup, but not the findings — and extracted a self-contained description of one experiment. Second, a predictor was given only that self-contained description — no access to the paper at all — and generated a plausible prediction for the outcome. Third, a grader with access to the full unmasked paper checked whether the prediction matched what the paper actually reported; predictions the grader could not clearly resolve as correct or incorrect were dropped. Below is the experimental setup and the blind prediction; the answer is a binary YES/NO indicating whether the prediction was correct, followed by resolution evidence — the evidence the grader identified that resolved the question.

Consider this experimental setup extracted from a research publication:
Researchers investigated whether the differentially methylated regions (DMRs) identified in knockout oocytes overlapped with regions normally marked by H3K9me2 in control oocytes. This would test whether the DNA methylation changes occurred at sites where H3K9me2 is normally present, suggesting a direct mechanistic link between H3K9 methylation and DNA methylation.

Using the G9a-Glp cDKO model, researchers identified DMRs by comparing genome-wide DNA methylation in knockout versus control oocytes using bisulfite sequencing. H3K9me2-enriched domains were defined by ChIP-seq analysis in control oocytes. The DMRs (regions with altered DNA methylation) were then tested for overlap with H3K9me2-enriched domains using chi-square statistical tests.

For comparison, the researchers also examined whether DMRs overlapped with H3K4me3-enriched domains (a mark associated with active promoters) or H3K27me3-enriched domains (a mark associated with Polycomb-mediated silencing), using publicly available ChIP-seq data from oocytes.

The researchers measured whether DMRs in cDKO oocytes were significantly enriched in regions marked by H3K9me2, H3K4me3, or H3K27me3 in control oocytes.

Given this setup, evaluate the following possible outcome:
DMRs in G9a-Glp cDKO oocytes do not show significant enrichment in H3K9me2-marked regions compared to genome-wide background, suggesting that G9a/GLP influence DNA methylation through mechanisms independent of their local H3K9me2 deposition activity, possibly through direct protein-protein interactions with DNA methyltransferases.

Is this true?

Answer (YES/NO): YES